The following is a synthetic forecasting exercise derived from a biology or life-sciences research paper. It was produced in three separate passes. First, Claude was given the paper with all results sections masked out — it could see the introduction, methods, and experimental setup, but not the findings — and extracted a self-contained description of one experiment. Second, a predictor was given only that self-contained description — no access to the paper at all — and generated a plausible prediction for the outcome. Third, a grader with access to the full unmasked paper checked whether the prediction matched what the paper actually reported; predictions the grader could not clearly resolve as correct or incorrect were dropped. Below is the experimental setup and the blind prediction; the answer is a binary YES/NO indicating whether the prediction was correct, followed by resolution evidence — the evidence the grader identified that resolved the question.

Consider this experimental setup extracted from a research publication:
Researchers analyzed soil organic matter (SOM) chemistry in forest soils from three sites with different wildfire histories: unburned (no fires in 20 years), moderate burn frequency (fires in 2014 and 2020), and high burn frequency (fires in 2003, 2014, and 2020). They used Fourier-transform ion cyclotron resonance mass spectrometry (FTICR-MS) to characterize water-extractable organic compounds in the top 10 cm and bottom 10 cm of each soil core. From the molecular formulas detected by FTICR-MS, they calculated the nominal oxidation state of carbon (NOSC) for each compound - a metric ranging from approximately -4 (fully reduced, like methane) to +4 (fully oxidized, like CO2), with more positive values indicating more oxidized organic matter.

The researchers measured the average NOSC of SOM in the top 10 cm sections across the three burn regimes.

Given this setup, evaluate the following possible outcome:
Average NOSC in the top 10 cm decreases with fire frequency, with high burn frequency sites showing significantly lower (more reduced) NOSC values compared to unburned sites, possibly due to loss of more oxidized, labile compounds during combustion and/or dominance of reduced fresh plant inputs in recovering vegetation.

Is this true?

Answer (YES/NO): NO